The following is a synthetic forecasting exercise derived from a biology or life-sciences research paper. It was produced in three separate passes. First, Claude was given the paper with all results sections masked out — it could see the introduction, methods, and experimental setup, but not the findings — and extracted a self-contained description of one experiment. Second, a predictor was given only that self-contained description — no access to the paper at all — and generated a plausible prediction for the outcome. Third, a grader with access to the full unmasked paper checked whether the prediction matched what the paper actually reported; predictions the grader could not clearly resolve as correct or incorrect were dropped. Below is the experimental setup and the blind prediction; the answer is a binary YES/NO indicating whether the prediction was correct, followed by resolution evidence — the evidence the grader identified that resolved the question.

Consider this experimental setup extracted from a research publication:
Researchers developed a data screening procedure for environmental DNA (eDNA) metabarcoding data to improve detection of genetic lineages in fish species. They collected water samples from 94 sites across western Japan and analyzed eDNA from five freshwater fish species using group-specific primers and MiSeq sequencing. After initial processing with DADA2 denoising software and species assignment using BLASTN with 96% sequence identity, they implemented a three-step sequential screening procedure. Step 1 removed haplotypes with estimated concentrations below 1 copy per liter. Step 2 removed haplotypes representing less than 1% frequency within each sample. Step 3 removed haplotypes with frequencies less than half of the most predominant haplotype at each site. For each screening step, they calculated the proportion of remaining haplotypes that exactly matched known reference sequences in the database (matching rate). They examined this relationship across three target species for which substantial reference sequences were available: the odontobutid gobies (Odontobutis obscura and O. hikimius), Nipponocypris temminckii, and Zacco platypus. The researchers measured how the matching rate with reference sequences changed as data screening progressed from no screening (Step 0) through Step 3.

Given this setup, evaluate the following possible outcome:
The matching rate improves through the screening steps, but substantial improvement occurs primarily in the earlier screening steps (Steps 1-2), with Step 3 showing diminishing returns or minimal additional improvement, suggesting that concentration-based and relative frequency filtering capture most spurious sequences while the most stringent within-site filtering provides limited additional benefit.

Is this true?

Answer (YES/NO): NO